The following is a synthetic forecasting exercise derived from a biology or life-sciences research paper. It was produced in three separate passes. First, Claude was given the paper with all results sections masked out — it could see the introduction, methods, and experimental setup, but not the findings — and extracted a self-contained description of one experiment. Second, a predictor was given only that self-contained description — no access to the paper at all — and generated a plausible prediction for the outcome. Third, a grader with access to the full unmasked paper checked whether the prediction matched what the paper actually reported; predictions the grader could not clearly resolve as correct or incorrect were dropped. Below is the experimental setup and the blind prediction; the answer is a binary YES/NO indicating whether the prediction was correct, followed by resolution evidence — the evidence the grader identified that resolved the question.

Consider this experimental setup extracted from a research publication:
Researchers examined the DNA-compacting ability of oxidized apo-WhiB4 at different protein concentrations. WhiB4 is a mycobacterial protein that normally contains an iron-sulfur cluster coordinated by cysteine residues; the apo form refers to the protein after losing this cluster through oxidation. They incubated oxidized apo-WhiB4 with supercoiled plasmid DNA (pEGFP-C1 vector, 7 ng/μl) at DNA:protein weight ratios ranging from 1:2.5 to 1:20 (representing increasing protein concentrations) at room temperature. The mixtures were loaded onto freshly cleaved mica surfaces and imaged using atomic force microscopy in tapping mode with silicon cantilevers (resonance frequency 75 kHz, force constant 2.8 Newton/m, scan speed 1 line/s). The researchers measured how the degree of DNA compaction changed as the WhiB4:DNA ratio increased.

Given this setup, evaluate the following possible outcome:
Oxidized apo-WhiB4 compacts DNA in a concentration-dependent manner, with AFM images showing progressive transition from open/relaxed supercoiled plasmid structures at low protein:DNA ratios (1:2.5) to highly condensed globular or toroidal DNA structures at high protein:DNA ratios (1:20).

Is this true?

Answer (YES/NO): NO